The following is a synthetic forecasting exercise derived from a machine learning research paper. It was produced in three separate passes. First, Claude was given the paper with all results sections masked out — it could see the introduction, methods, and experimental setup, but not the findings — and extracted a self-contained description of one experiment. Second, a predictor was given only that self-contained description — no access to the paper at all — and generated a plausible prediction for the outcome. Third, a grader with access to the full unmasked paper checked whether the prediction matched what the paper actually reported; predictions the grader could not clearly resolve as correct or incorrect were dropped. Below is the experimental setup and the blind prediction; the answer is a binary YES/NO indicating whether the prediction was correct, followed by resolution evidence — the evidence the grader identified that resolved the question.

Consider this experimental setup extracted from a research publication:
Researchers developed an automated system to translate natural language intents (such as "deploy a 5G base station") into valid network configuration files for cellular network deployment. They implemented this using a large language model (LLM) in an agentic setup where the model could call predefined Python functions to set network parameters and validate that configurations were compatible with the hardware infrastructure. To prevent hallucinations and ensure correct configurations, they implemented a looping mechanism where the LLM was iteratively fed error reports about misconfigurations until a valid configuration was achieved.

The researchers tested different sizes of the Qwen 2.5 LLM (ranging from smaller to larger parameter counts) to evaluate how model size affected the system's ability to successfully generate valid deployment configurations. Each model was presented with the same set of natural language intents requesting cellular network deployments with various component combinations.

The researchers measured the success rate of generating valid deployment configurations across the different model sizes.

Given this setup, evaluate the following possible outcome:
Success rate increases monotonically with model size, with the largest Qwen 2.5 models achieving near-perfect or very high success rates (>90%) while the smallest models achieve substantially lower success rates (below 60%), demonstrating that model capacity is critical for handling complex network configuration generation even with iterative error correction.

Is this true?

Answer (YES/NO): NO